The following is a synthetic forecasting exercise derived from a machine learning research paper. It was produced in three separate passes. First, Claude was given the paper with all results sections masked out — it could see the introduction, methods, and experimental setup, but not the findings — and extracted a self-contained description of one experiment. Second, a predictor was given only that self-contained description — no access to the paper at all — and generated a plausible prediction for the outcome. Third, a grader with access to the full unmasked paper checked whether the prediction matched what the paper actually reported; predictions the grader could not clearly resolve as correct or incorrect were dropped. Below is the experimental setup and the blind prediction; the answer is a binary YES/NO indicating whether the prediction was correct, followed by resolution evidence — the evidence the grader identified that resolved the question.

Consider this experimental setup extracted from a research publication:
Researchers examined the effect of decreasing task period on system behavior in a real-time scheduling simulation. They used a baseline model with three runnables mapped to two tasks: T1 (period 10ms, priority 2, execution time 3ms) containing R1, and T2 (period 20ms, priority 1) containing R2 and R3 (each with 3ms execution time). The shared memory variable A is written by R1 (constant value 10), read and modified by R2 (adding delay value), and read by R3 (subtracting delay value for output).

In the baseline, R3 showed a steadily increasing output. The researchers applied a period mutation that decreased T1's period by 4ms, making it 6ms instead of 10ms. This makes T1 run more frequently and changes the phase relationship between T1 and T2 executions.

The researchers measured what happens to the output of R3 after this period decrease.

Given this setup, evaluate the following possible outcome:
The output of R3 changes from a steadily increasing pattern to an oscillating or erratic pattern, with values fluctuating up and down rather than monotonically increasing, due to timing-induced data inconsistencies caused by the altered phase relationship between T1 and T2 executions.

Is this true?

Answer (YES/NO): YES